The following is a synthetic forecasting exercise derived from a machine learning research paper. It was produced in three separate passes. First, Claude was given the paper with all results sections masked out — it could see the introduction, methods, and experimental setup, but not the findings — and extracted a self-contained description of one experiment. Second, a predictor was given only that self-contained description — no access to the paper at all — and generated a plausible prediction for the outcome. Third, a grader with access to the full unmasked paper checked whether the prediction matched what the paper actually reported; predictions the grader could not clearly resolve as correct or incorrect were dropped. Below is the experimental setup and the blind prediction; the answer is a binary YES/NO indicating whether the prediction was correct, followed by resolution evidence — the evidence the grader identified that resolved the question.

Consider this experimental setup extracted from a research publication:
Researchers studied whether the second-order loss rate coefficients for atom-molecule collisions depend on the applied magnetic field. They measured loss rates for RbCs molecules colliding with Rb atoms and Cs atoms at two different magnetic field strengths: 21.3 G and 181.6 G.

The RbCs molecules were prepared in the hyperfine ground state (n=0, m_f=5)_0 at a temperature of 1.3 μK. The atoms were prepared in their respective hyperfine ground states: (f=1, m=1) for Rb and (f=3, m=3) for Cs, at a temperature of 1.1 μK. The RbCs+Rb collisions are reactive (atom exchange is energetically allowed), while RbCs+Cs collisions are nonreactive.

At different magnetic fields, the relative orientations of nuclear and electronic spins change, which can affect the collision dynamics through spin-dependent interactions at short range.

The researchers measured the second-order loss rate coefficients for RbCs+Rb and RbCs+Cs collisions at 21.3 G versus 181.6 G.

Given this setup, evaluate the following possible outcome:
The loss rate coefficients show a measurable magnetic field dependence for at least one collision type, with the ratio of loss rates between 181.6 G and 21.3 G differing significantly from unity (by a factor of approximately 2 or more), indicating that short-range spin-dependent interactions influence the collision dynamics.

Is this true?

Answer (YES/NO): NO